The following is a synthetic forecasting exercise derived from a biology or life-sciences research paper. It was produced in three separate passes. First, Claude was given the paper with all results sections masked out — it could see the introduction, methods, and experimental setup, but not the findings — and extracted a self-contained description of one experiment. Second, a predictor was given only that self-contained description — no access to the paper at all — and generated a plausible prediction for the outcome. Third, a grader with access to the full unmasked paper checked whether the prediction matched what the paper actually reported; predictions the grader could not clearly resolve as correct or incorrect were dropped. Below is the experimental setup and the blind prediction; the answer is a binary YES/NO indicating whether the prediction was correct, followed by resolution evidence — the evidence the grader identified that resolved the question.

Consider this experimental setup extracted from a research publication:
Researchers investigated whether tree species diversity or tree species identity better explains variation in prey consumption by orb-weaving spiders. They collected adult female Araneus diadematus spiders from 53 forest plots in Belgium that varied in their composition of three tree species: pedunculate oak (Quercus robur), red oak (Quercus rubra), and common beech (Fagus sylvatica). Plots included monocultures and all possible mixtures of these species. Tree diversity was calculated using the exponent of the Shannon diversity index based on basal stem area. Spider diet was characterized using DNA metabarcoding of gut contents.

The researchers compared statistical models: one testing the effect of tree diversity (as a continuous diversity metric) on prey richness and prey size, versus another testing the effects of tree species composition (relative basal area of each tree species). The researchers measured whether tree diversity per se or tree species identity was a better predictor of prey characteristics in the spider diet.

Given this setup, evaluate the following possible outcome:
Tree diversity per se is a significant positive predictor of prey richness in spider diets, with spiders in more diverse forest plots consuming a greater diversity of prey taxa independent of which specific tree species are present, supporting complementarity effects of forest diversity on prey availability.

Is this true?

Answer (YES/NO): NO